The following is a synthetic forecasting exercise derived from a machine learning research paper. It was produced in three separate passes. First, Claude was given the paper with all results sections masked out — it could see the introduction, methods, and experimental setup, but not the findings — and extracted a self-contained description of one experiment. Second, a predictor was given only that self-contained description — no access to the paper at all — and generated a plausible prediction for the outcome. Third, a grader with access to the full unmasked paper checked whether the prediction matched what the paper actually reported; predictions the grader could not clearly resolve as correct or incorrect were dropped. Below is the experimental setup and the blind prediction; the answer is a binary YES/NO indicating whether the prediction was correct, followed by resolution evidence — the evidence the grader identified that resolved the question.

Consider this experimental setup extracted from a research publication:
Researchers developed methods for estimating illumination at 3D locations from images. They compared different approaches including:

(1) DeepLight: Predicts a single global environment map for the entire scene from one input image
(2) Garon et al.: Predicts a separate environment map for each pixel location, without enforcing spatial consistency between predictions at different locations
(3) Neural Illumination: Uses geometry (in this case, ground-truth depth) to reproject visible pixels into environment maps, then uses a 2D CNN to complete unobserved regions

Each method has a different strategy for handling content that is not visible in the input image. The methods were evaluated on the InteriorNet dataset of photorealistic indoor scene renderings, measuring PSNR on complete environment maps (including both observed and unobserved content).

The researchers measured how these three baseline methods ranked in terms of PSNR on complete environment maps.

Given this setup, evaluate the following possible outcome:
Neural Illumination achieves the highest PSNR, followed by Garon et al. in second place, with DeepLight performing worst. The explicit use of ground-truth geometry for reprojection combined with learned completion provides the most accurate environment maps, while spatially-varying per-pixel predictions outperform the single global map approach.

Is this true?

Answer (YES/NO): NO